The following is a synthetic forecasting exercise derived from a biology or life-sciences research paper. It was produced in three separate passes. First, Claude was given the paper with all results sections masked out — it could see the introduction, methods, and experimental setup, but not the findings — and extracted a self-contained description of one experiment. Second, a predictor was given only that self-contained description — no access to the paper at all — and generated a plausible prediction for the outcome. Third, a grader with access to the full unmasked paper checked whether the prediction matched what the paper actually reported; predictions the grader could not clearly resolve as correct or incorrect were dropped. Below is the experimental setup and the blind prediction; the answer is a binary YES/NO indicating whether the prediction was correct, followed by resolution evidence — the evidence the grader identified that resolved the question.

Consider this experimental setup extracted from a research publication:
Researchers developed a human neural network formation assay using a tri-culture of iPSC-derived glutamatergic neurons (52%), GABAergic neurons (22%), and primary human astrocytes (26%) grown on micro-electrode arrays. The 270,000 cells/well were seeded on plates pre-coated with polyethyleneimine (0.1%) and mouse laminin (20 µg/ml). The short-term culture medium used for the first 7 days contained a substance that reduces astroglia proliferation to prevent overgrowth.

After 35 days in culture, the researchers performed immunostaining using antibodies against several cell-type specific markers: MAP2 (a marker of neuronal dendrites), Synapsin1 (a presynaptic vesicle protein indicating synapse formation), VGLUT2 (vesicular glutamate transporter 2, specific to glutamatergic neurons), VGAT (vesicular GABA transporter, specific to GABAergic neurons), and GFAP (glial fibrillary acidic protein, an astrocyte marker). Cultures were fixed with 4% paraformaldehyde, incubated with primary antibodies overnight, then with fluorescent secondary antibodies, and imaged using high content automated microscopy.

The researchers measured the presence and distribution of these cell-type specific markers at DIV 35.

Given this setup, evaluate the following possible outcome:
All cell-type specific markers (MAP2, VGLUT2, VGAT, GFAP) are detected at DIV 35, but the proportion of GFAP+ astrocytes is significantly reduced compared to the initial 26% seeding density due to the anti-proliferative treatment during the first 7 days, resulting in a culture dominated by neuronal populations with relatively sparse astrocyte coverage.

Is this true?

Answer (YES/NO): NO